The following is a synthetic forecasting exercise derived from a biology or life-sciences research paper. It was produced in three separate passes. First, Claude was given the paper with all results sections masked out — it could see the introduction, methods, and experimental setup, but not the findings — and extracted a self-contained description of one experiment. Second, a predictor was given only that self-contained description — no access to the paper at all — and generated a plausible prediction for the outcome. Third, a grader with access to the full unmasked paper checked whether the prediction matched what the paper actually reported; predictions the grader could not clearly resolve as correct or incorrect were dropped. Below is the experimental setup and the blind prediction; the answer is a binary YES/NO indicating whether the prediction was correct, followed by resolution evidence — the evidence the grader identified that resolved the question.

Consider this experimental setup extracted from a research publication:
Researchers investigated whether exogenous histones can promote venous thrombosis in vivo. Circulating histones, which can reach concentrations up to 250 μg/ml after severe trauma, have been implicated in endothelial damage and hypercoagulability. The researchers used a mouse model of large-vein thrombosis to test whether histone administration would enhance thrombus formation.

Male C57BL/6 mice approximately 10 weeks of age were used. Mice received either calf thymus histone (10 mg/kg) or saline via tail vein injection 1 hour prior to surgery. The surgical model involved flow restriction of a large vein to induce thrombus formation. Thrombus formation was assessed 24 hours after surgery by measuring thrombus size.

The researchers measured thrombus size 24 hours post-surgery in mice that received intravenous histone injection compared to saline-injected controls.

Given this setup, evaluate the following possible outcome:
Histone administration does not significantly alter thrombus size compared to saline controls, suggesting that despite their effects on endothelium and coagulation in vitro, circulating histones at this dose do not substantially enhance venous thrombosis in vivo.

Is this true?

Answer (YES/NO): NO